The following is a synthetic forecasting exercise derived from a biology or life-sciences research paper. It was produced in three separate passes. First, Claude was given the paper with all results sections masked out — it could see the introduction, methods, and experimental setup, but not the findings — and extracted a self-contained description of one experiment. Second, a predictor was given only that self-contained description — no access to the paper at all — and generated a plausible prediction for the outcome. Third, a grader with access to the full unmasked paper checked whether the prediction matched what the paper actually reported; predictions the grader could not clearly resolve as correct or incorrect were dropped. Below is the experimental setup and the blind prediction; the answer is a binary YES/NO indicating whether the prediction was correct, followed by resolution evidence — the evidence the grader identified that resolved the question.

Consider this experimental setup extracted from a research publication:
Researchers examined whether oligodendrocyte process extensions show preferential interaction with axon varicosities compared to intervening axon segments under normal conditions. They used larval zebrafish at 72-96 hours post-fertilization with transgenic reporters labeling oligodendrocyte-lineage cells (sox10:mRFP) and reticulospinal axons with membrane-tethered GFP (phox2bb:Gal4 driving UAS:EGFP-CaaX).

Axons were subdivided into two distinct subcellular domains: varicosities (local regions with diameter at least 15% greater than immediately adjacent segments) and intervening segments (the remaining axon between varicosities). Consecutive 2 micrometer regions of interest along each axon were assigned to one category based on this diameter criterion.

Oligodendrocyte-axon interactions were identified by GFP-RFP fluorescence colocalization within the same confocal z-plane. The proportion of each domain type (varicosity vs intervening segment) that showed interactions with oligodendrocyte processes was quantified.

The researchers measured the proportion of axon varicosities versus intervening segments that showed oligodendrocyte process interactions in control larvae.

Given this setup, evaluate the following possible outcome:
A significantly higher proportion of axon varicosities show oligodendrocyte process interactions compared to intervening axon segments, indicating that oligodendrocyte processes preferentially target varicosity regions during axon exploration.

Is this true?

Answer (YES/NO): YES